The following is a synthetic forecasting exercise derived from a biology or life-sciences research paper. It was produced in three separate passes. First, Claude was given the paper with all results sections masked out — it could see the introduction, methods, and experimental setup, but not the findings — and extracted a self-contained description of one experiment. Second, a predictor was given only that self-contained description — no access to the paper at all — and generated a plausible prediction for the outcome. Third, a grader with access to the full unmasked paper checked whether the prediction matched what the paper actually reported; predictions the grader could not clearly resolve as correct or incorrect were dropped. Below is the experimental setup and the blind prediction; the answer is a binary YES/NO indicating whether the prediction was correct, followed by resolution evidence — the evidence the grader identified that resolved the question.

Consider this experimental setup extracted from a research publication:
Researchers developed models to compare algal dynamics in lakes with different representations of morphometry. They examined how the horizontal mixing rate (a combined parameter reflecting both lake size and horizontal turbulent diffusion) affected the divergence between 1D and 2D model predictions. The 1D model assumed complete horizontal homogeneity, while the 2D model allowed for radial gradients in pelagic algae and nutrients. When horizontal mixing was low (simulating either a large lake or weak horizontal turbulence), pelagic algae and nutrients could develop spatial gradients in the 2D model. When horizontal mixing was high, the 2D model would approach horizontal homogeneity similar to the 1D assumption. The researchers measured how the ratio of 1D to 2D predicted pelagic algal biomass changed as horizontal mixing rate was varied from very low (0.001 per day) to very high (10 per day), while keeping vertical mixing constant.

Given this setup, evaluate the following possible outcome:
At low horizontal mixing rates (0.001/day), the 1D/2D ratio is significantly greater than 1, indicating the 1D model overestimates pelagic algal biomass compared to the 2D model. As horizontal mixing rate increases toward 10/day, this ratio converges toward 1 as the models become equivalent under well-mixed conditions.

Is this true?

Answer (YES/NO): NO